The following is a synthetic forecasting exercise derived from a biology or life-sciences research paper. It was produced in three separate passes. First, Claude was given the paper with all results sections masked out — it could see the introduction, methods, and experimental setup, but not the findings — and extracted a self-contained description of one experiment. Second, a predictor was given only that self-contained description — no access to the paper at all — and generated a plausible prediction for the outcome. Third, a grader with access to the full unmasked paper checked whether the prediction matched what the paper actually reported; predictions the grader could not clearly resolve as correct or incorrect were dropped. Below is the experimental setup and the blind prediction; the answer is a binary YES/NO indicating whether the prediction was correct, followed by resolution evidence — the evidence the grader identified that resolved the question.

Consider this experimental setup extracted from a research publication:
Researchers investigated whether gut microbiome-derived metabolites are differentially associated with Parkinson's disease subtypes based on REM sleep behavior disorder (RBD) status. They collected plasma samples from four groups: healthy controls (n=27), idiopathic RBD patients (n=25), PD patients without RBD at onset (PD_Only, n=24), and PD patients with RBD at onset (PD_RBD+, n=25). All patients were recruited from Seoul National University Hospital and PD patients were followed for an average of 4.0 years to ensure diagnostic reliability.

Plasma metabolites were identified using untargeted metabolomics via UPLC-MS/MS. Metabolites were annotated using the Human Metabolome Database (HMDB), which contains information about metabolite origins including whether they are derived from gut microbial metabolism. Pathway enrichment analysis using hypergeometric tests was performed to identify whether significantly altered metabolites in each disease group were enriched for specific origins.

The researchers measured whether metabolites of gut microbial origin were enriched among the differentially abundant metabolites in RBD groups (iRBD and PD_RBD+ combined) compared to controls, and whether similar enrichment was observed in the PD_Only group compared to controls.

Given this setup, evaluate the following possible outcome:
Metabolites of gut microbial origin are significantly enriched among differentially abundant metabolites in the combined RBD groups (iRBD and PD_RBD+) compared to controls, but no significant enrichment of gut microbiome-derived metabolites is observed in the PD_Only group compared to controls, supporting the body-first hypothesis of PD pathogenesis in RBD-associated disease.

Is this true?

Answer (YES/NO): YES